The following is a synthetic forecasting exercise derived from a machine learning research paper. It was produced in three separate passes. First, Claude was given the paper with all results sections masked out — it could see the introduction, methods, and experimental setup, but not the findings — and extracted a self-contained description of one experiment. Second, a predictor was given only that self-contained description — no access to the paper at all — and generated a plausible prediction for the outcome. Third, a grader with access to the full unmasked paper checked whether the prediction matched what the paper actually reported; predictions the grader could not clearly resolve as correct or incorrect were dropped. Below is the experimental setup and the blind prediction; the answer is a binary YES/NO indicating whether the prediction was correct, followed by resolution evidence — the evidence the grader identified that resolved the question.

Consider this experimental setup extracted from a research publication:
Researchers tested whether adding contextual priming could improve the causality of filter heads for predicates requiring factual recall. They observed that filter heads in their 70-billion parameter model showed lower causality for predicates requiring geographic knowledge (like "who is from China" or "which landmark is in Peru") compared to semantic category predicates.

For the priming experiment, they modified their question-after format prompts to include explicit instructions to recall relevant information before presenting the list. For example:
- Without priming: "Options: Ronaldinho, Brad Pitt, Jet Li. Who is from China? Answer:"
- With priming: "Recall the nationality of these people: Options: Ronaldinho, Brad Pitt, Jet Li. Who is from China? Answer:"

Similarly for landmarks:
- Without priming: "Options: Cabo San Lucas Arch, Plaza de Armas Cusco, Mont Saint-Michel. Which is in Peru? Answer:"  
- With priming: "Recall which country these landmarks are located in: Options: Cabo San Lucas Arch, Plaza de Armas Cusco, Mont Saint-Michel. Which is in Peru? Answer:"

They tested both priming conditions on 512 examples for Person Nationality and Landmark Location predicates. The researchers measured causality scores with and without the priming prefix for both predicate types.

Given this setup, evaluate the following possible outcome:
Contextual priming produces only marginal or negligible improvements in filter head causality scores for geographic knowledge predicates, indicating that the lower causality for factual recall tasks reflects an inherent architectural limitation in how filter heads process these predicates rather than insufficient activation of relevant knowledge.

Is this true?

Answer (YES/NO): NO